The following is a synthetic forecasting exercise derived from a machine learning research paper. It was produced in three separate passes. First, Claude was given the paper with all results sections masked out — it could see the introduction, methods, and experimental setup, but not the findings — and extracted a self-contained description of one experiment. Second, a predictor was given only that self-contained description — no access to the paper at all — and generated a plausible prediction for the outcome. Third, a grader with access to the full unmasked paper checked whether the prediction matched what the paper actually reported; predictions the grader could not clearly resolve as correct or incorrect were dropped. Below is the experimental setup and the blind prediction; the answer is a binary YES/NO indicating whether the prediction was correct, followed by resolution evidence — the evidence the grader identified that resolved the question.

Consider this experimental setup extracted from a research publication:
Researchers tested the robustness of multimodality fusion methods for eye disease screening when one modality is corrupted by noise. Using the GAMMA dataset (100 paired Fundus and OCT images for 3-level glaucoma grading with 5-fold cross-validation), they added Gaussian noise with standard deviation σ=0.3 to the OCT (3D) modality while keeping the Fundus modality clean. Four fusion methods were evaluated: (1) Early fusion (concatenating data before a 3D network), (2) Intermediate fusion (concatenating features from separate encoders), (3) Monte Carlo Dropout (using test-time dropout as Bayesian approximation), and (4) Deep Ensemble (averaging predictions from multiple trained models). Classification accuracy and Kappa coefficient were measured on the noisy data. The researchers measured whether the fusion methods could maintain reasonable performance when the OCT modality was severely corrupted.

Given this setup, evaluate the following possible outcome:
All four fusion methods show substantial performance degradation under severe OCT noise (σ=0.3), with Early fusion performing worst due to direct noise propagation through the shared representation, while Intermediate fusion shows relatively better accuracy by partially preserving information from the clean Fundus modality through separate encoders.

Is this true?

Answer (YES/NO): YES